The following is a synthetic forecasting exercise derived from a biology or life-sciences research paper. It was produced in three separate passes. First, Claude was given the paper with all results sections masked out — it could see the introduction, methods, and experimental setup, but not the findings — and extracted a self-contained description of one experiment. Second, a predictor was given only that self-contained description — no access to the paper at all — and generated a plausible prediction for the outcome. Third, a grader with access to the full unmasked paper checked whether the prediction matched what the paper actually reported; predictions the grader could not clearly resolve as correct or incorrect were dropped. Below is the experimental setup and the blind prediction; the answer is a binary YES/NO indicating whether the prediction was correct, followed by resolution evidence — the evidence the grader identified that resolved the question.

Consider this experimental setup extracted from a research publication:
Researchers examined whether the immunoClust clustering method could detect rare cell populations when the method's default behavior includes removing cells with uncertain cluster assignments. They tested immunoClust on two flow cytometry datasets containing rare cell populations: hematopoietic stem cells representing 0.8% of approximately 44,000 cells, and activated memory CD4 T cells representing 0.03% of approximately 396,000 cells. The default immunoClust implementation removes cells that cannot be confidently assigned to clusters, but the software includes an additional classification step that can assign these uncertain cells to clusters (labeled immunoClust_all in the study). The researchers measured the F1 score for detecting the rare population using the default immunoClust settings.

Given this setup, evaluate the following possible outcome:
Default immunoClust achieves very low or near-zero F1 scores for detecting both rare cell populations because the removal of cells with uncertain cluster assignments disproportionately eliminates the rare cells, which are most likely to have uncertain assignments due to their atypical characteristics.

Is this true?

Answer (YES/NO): YES